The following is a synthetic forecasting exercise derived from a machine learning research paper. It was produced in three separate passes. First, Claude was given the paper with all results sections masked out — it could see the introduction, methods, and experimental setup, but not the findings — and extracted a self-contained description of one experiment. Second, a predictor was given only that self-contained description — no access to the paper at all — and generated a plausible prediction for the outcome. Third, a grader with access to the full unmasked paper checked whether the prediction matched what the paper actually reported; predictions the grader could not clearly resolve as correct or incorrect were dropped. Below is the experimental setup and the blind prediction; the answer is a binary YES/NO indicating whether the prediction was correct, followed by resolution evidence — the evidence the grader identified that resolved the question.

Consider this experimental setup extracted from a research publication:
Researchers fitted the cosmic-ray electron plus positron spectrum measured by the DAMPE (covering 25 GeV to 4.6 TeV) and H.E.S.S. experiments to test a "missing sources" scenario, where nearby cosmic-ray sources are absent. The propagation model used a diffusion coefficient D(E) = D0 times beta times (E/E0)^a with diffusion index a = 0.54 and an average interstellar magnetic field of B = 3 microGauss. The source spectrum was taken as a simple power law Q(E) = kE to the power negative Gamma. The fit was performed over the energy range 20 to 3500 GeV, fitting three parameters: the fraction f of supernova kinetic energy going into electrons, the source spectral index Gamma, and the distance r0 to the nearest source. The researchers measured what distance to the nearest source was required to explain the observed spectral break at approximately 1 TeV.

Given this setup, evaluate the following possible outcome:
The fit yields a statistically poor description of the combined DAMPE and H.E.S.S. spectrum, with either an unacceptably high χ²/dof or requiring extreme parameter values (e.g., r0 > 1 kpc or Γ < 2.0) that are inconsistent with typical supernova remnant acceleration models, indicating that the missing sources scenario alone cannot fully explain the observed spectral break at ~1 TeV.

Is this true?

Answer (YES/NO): YES